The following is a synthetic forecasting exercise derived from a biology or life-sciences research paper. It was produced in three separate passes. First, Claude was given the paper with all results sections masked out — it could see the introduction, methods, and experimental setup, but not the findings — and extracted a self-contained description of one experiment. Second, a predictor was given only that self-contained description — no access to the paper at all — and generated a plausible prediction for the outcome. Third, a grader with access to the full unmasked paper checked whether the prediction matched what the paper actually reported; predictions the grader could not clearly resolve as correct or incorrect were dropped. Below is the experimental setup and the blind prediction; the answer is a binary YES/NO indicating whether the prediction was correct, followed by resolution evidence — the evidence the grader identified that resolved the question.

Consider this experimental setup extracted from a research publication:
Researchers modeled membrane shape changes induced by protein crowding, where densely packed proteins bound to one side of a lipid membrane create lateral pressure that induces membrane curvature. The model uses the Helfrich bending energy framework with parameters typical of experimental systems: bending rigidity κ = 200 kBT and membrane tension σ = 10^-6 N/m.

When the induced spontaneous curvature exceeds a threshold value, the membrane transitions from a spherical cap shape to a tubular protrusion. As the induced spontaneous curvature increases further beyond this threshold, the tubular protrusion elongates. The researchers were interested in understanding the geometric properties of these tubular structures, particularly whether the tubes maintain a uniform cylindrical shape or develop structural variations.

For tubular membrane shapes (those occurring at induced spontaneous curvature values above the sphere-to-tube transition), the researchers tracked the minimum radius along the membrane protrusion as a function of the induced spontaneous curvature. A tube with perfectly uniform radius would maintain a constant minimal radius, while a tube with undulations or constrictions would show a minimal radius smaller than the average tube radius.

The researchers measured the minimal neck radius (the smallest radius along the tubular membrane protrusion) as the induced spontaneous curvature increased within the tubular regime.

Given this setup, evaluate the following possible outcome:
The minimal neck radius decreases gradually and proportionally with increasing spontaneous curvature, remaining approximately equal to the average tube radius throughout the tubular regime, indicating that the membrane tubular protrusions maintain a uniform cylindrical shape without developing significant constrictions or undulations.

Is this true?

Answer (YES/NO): NO